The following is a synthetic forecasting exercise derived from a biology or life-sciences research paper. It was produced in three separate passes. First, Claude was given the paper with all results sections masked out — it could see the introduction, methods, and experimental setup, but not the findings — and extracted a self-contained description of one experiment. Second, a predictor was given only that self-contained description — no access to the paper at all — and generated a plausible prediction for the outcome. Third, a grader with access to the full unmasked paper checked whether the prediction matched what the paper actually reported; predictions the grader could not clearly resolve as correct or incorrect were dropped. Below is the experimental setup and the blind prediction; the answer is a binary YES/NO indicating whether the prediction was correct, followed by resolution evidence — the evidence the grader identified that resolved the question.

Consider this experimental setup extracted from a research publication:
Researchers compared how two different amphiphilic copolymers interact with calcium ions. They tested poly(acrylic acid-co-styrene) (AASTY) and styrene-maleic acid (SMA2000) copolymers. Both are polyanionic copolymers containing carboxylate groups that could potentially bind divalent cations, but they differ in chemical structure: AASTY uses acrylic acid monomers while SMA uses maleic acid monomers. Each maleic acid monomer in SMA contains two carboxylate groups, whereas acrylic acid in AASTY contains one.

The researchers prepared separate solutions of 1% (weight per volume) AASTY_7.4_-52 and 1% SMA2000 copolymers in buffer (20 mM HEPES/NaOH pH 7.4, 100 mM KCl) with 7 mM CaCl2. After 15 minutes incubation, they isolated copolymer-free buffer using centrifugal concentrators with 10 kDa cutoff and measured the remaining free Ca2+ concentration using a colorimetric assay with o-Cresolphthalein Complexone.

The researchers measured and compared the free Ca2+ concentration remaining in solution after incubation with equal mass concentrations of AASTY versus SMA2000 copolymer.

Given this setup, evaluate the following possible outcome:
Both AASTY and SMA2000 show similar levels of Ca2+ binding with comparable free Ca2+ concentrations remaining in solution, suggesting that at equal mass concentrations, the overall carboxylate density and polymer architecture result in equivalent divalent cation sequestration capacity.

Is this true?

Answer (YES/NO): YES